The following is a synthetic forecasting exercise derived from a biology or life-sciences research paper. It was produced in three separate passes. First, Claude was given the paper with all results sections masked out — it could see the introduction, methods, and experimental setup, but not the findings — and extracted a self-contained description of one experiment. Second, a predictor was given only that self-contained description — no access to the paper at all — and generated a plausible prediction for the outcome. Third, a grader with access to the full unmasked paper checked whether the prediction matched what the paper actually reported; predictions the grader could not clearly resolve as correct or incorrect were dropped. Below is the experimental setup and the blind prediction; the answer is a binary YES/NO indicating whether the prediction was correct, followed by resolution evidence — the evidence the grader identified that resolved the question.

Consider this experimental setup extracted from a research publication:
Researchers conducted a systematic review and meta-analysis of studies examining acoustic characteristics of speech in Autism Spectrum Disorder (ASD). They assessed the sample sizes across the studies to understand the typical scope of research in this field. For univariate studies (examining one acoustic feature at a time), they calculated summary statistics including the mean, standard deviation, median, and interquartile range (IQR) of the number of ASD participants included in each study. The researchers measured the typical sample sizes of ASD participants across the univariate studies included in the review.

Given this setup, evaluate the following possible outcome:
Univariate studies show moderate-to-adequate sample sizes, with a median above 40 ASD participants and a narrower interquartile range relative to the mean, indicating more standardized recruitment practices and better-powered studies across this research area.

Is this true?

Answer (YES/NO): NO